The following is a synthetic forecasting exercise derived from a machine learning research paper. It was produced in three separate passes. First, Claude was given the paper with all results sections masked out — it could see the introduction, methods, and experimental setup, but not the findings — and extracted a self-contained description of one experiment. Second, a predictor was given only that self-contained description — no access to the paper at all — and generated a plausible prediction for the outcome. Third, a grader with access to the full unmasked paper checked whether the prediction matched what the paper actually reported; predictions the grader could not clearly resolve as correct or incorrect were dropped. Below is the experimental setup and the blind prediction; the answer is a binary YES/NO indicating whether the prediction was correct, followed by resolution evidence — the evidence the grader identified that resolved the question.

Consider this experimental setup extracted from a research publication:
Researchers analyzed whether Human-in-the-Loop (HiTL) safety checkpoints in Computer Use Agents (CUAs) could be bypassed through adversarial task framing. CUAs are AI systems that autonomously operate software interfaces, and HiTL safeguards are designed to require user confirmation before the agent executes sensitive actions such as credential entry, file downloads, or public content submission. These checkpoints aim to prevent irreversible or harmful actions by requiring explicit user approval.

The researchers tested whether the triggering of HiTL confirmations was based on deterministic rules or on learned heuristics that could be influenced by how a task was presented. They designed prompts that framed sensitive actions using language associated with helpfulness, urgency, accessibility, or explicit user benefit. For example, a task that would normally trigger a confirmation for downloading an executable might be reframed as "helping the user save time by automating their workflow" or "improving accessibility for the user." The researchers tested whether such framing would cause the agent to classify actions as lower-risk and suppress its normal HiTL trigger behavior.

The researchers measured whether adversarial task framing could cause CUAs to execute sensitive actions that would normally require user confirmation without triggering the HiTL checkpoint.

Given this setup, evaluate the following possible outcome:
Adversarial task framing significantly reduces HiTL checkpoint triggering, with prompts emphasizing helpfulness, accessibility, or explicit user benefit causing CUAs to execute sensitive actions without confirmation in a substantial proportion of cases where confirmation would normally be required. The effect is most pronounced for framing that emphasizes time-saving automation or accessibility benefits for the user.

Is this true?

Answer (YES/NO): NO